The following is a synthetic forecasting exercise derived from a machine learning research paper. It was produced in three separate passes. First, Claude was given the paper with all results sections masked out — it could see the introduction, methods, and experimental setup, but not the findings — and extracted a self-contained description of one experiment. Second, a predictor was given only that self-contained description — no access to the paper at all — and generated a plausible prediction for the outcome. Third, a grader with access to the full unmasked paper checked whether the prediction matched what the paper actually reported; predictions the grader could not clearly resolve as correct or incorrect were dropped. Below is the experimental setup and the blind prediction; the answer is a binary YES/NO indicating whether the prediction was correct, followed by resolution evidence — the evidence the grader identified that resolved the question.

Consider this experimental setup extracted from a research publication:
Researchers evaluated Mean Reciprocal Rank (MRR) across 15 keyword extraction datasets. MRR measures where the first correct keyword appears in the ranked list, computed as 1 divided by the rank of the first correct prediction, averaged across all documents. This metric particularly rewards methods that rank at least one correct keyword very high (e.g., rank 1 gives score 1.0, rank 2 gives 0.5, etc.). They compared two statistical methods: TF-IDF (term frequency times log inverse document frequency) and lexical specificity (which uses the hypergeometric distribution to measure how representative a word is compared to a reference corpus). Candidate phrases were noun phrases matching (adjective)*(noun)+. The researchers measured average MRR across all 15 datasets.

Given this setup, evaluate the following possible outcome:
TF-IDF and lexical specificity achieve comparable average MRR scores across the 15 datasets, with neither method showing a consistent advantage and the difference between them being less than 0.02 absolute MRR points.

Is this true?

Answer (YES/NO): NO